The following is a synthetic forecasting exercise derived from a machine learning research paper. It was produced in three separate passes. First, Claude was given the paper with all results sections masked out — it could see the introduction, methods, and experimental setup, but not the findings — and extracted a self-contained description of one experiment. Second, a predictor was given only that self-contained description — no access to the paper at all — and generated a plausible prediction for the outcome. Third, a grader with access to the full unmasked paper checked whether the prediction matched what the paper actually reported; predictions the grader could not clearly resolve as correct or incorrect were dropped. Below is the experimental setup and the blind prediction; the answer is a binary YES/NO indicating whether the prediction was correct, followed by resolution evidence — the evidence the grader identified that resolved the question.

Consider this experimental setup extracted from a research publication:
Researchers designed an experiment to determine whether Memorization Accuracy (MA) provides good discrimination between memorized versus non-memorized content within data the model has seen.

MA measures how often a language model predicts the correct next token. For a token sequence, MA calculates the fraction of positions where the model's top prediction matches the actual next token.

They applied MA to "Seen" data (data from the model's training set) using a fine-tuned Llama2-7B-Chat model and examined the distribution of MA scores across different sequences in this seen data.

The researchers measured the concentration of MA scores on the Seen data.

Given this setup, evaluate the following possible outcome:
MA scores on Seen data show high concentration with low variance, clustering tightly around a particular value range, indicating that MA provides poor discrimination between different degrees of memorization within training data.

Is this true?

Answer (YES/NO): YES